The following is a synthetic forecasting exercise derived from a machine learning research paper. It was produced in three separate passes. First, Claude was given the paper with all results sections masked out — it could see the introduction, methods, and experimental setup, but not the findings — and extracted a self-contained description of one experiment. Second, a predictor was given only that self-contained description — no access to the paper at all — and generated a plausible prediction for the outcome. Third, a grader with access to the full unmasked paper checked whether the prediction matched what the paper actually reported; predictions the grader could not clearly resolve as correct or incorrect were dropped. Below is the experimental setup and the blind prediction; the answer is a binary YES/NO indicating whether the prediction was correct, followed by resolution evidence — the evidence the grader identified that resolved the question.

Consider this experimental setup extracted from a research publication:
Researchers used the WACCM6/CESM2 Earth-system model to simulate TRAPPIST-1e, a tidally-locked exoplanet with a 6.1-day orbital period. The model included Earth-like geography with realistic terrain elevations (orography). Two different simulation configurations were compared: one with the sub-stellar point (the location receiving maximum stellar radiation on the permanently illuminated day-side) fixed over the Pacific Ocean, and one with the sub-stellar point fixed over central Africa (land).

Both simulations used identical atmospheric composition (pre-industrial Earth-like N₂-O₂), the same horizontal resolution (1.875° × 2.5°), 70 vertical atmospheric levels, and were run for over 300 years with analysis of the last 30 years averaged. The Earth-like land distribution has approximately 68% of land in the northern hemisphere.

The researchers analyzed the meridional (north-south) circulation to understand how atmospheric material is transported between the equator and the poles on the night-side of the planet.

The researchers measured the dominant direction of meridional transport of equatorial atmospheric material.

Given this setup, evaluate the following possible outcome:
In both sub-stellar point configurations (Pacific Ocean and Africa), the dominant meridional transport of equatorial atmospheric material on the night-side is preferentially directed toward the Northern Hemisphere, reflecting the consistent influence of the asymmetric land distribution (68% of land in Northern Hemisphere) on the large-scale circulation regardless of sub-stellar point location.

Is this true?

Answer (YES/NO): NO